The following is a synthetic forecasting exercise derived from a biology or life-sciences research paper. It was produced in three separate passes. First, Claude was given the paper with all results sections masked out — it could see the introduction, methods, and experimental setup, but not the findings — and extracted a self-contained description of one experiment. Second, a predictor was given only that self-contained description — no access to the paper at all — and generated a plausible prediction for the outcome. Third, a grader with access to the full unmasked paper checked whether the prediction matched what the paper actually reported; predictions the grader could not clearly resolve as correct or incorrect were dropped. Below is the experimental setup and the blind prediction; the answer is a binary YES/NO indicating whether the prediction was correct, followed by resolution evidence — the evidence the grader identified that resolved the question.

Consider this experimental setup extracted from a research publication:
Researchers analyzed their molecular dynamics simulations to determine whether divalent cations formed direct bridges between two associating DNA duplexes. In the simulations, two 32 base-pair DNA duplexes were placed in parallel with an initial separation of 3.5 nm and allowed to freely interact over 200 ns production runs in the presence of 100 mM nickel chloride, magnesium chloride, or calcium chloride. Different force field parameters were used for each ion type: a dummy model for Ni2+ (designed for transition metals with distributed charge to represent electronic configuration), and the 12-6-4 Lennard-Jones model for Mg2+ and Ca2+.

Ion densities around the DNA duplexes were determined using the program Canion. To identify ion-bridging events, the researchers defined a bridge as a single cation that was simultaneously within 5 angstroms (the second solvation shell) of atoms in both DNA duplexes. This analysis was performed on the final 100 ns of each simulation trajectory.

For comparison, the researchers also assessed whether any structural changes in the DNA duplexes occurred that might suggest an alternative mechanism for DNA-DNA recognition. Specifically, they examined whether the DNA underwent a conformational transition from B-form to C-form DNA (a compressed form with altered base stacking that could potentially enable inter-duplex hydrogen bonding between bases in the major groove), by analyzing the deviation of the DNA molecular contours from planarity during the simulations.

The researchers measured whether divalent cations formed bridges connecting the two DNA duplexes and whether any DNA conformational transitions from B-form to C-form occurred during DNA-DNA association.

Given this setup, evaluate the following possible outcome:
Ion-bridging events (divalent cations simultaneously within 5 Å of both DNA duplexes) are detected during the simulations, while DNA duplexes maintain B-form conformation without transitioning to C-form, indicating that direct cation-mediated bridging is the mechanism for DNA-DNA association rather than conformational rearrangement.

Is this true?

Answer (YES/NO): YES